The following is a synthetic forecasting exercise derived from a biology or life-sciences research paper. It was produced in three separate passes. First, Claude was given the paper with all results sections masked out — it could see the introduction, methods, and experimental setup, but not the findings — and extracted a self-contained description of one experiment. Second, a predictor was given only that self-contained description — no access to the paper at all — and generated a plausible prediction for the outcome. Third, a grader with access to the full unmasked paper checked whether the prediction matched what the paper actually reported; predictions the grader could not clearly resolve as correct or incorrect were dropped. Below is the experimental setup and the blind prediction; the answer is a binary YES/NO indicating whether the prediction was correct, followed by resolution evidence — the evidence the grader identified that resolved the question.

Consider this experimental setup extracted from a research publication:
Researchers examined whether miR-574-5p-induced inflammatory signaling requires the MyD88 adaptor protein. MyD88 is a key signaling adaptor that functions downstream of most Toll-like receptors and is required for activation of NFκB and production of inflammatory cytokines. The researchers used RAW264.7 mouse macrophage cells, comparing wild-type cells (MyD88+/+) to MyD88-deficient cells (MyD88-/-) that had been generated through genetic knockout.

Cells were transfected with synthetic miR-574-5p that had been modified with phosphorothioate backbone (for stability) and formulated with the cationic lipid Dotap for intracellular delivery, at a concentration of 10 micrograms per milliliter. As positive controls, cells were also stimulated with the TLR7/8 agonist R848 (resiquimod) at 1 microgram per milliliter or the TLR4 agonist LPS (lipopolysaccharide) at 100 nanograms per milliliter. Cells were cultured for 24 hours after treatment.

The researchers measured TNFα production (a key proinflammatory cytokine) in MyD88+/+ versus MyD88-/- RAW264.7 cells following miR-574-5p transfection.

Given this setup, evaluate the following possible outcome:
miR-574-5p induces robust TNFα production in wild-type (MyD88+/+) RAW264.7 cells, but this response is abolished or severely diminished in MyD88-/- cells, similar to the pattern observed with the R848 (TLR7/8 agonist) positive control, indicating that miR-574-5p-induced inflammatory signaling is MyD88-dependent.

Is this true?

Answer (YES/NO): YES